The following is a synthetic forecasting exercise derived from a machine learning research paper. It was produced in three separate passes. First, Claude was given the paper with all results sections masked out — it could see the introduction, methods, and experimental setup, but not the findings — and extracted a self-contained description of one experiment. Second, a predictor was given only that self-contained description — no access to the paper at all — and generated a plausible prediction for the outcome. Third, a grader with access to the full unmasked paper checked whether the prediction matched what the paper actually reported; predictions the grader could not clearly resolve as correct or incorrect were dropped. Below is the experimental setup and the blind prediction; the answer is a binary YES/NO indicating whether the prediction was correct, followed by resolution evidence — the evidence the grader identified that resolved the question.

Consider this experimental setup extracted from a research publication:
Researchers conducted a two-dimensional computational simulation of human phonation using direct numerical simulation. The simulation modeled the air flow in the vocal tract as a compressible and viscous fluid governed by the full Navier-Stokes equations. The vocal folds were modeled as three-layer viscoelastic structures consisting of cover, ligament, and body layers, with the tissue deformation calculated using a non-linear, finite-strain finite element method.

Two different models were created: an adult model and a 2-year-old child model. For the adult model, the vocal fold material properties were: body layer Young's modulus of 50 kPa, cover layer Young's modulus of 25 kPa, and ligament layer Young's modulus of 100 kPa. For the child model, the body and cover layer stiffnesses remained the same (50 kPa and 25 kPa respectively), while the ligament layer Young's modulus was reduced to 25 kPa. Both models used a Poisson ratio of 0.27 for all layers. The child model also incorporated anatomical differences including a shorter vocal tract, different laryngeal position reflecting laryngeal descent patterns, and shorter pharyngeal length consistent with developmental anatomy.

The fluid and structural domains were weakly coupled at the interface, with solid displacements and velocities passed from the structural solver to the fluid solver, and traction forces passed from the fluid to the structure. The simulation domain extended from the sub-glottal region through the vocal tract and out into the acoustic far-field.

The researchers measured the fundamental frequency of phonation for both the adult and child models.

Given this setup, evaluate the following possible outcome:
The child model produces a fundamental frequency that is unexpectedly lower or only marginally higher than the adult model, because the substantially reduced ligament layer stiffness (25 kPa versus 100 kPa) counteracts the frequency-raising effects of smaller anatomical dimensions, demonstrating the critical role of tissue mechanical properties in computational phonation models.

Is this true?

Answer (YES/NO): NO